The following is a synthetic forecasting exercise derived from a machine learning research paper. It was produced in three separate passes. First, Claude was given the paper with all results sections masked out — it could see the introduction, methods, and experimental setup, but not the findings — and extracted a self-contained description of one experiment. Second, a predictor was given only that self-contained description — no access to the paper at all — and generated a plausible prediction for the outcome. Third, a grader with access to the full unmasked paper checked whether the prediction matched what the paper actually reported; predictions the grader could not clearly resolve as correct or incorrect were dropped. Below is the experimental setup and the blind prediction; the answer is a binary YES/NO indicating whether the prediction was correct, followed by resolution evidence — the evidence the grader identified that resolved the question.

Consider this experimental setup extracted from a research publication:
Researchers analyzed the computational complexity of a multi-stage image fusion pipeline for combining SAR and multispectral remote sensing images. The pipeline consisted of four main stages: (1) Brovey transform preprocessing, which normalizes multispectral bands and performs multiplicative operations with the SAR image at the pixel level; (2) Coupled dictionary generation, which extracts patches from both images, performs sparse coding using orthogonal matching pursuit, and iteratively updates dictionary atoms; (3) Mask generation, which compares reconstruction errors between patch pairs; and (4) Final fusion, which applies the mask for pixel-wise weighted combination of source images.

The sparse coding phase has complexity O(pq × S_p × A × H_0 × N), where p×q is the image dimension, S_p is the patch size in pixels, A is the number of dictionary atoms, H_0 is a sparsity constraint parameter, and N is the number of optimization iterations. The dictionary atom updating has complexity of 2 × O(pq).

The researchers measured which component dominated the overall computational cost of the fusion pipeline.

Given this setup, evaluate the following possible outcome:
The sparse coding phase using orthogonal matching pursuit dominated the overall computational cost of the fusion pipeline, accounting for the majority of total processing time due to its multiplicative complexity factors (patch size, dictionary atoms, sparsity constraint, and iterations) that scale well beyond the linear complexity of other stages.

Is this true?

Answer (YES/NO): YES